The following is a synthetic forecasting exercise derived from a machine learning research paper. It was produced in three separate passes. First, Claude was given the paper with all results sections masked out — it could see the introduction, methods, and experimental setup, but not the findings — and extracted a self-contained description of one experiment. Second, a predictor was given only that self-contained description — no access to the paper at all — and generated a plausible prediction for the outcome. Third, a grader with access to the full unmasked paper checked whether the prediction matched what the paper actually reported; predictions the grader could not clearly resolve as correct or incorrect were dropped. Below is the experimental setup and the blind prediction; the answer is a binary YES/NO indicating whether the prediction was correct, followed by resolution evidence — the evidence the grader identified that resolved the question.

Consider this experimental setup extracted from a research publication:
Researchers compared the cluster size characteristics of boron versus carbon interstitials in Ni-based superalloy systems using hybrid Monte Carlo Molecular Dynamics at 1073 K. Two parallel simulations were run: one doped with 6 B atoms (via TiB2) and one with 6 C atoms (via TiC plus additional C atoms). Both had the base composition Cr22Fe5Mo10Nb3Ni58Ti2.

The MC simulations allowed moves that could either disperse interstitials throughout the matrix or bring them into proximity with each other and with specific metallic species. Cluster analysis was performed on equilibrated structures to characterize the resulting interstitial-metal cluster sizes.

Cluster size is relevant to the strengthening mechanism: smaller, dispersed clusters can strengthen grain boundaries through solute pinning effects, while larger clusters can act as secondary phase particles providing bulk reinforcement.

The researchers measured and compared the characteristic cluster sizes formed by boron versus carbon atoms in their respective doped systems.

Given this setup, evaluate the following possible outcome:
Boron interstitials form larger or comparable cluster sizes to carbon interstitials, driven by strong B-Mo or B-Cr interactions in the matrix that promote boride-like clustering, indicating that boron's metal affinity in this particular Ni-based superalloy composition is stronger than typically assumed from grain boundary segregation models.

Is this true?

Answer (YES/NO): NO